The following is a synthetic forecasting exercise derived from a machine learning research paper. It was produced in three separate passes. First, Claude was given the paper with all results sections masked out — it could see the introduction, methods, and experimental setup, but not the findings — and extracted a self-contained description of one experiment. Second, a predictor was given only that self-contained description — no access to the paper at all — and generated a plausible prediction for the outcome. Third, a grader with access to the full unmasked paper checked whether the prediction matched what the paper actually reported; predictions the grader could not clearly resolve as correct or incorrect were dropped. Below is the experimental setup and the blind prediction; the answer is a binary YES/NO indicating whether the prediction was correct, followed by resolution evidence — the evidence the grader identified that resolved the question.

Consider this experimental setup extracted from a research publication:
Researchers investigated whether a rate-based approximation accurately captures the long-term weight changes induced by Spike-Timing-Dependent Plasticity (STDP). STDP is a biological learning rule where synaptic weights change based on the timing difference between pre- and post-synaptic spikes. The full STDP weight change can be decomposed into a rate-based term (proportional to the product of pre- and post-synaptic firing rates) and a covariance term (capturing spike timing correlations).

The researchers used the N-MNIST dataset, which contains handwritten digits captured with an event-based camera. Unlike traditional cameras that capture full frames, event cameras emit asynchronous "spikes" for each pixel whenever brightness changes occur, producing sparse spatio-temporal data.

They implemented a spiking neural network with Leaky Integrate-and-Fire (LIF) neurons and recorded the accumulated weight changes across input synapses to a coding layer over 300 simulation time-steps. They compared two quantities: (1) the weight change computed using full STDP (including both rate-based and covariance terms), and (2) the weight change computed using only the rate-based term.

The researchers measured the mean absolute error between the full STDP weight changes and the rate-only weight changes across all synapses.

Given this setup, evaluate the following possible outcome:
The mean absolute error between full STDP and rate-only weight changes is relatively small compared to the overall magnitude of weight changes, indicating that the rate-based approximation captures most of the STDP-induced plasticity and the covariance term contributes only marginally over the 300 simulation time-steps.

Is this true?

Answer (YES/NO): YES